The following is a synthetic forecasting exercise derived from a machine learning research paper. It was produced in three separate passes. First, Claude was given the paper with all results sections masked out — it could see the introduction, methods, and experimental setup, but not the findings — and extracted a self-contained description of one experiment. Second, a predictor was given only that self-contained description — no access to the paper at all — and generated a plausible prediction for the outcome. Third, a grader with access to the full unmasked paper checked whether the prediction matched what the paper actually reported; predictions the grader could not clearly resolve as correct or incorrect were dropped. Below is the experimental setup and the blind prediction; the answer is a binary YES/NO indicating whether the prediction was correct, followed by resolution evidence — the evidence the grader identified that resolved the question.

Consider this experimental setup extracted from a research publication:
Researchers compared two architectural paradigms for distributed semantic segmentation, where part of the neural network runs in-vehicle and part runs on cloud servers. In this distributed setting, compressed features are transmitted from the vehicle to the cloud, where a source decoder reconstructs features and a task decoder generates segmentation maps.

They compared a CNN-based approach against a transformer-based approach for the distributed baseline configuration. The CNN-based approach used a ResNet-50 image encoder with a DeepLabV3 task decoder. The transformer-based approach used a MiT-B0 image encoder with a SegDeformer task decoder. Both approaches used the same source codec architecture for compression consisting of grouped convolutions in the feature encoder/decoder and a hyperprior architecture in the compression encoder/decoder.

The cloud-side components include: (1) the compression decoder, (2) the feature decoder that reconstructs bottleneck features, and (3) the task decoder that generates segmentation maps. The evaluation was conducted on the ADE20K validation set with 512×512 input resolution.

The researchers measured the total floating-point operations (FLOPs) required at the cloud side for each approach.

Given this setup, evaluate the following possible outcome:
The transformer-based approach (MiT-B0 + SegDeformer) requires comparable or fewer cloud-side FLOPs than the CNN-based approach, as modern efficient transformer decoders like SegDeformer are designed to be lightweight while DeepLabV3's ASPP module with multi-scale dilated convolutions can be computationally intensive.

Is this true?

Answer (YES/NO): NO